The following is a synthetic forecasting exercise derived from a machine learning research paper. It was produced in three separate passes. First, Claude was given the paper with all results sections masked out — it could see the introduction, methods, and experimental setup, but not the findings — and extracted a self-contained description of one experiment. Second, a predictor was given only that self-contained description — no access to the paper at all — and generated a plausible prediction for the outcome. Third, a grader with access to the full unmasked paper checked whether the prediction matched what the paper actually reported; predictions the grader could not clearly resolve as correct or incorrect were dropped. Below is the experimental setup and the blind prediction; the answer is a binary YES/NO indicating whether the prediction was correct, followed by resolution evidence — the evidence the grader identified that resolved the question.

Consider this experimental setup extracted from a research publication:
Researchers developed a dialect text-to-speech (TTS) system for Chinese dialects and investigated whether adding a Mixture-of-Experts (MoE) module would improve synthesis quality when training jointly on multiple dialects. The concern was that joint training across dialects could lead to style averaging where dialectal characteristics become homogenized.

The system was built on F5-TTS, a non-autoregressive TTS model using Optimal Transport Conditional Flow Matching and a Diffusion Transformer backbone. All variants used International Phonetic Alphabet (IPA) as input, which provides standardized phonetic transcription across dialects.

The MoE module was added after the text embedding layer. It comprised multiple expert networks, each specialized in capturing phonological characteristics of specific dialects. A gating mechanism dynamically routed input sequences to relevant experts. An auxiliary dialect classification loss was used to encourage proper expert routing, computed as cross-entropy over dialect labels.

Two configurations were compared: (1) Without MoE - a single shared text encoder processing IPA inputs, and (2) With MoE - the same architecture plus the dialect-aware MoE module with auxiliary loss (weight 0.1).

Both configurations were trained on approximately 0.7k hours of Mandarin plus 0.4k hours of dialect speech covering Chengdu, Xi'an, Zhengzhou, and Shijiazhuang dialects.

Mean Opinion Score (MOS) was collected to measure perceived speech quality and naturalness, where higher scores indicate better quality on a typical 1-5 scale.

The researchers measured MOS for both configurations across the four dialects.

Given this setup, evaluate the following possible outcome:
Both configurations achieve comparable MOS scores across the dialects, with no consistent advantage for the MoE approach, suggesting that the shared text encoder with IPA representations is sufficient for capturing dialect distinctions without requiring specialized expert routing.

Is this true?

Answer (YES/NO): NO